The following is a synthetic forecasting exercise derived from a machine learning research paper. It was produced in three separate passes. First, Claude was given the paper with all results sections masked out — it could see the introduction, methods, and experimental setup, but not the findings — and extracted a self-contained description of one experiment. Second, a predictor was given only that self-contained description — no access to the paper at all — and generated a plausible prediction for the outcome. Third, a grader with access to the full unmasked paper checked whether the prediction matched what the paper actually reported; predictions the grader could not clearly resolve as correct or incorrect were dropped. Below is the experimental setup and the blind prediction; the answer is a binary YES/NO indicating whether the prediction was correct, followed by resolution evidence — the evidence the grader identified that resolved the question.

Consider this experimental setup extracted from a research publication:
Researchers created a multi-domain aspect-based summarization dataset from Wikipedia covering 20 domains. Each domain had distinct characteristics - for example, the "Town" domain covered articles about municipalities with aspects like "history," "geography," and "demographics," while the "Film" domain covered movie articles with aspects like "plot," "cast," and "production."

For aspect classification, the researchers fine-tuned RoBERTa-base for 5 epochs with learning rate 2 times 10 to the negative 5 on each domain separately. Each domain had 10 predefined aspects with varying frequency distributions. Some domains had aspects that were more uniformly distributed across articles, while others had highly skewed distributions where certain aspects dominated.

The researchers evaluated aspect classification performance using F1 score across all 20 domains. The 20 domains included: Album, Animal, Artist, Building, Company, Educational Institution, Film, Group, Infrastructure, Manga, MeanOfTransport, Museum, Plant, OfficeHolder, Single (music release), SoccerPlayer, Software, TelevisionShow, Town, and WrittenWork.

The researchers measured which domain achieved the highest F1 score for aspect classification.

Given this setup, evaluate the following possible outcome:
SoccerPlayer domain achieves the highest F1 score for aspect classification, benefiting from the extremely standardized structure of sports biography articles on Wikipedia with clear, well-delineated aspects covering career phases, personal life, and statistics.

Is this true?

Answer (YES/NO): NO